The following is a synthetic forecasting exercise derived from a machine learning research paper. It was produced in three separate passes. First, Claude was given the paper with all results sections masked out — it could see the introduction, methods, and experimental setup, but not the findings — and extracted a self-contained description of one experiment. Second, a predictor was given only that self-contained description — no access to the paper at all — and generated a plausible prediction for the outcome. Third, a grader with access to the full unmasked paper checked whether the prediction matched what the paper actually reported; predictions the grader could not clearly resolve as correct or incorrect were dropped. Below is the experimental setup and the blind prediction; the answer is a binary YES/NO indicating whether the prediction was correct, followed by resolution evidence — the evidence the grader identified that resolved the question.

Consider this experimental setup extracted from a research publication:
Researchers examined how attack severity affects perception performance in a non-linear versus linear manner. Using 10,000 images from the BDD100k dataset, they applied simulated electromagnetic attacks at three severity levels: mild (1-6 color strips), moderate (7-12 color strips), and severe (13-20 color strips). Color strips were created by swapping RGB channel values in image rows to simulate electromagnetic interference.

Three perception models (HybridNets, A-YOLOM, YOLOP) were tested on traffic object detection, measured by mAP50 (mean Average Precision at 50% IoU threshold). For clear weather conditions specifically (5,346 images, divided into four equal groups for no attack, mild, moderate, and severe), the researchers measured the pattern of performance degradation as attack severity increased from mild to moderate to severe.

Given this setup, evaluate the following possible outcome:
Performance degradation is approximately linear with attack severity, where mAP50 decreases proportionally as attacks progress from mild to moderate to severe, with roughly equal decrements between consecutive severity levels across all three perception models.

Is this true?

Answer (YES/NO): NO